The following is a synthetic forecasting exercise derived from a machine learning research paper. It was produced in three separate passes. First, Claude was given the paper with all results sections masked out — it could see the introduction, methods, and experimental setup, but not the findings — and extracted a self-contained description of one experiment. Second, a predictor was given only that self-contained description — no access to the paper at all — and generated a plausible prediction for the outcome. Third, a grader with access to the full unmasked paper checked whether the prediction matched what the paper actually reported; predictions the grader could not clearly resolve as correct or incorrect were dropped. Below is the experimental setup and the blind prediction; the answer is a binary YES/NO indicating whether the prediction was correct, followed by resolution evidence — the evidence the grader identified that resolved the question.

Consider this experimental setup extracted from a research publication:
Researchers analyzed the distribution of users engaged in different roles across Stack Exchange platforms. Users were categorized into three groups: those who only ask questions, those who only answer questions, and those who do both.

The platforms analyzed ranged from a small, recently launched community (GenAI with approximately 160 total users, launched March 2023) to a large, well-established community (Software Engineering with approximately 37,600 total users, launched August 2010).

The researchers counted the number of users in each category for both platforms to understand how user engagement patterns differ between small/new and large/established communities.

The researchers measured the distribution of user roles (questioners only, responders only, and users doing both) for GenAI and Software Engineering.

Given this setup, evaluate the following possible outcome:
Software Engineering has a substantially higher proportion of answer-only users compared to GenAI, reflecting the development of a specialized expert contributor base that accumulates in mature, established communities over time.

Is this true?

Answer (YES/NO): NO